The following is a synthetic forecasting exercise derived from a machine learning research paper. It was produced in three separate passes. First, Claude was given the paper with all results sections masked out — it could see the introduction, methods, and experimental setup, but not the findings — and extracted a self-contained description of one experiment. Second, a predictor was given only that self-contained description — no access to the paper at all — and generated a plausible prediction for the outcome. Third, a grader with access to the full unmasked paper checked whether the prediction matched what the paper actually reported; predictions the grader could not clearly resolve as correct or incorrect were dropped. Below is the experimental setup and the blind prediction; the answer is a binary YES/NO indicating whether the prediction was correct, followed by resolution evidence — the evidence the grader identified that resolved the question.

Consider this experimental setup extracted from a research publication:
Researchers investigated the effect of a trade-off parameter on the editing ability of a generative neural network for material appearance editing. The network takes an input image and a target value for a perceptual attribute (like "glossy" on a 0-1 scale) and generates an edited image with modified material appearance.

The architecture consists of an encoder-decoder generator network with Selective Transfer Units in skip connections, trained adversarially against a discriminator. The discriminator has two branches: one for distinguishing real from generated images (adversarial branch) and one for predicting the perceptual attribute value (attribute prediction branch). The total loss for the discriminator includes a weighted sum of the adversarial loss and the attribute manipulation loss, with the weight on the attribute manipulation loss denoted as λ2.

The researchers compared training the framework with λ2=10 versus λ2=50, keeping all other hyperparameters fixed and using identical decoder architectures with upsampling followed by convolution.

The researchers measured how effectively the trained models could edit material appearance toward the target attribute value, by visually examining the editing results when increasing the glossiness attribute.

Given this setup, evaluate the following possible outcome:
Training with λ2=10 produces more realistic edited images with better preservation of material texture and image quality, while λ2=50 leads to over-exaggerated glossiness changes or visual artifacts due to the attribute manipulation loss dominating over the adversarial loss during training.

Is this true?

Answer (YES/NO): NO